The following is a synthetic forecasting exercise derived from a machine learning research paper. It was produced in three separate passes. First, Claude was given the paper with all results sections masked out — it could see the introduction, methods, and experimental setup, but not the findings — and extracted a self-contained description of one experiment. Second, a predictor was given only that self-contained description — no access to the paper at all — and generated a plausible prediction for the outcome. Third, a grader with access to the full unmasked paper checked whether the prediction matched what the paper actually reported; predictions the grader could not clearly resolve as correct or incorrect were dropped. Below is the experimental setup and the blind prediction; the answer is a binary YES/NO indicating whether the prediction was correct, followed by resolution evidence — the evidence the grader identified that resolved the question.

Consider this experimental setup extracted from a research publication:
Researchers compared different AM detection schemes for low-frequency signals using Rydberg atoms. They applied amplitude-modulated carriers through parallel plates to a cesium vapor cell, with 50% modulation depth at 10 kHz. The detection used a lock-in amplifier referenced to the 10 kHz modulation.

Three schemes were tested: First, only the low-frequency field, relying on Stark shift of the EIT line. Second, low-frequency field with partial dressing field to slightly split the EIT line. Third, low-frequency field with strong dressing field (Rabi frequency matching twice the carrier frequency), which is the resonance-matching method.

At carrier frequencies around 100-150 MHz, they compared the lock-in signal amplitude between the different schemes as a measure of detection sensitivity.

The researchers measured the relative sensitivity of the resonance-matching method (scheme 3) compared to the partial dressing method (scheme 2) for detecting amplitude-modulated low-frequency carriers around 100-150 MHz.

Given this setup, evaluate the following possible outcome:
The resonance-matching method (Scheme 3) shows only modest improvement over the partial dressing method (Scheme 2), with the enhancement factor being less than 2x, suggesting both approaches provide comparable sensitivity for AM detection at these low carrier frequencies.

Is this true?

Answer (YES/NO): NO